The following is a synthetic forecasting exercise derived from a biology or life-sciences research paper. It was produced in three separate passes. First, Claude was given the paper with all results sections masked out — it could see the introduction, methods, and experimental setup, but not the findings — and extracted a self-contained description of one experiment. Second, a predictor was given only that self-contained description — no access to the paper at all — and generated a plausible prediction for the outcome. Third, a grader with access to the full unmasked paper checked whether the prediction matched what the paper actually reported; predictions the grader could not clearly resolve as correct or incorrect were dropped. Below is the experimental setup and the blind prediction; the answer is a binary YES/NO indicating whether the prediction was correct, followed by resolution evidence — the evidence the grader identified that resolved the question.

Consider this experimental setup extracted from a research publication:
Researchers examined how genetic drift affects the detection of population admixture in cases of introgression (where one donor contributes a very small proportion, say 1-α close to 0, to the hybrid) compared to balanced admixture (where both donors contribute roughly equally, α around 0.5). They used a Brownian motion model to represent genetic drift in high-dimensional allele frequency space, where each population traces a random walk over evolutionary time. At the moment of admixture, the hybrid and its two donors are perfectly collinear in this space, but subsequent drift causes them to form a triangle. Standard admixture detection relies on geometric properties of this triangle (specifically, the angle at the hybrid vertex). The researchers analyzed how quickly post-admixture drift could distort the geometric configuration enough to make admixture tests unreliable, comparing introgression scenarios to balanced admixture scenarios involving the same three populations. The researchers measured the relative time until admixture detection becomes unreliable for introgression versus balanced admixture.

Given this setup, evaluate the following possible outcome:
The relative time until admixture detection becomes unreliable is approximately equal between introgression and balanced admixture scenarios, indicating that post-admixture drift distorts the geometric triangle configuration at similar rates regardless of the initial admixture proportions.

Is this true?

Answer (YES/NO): NO